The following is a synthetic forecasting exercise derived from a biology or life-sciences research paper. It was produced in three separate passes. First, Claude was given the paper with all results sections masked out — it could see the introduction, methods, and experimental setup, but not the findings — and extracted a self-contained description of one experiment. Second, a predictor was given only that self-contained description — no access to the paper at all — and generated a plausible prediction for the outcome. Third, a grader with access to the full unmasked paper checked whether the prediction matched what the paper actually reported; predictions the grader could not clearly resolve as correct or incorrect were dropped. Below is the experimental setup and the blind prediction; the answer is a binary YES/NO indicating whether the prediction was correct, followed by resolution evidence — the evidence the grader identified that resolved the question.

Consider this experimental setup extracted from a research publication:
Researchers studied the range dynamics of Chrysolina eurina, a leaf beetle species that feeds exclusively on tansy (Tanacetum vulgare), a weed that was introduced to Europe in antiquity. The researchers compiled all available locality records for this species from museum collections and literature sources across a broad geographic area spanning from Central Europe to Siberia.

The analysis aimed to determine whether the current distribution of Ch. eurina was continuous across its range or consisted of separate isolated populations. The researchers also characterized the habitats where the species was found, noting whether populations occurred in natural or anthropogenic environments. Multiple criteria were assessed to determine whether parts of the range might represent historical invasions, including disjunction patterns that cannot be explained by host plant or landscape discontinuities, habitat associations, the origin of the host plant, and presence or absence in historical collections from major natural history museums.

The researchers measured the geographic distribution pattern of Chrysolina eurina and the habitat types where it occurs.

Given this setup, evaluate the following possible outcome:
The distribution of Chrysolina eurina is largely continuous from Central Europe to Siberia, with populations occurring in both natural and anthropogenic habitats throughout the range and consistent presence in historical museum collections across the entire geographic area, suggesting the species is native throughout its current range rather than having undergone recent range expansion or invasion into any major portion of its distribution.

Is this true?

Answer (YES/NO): NO